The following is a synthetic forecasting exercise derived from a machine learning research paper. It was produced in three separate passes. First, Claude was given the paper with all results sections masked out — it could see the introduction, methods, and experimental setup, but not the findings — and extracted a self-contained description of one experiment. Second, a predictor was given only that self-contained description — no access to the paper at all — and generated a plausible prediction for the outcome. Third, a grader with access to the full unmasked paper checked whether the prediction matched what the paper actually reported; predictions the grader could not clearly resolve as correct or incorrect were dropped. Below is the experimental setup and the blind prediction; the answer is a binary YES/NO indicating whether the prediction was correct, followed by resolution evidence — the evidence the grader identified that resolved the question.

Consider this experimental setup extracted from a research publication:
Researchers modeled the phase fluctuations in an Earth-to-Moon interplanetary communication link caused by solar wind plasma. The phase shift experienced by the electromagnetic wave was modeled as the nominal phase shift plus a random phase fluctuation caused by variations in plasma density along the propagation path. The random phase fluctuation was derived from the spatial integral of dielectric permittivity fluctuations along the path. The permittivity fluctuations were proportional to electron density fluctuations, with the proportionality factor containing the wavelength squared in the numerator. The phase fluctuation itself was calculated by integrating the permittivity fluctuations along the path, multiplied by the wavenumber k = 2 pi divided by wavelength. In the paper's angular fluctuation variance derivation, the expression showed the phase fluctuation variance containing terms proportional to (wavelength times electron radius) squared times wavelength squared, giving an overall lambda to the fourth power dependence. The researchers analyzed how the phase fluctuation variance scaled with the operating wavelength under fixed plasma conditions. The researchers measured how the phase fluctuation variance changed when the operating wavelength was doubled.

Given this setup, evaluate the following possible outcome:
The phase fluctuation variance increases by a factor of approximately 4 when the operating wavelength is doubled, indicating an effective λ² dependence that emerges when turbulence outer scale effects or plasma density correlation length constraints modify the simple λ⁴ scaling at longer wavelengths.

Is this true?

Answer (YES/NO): NO